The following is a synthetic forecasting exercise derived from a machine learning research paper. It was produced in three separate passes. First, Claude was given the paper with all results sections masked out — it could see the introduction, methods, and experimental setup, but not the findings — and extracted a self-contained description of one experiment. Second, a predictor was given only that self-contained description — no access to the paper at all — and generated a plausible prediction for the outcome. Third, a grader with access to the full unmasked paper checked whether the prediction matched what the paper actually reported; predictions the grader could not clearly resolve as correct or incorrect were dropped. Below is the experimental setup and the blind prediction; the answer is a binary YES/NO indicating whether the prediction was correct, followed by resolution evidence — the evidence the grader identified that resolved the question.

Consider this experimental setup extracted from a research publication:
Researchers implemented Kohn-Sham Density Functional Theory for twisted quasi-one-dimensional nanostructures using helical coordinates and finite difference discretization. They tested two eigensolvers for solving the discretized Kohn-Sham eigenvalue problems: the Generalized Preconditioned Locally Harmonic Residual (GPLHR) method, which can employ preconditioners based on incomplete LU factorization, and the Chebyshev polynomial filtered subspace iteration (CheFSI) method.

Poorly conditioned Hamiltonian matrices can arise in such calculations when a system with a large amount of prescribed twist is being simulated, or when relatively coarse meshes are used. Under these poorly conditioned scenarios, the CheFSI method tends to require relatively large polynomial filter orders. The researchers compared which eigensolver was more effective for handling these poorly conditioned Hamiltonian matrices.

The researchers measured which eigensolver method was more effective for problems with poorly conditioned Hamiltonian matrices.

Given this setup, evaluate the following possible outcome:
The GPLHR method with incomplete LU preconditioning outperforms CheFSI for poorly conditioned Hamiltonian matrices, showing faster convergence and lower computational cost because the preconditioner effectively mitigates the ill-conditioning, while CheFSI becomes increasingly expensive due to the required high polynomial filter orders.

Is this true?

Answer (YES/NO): NO